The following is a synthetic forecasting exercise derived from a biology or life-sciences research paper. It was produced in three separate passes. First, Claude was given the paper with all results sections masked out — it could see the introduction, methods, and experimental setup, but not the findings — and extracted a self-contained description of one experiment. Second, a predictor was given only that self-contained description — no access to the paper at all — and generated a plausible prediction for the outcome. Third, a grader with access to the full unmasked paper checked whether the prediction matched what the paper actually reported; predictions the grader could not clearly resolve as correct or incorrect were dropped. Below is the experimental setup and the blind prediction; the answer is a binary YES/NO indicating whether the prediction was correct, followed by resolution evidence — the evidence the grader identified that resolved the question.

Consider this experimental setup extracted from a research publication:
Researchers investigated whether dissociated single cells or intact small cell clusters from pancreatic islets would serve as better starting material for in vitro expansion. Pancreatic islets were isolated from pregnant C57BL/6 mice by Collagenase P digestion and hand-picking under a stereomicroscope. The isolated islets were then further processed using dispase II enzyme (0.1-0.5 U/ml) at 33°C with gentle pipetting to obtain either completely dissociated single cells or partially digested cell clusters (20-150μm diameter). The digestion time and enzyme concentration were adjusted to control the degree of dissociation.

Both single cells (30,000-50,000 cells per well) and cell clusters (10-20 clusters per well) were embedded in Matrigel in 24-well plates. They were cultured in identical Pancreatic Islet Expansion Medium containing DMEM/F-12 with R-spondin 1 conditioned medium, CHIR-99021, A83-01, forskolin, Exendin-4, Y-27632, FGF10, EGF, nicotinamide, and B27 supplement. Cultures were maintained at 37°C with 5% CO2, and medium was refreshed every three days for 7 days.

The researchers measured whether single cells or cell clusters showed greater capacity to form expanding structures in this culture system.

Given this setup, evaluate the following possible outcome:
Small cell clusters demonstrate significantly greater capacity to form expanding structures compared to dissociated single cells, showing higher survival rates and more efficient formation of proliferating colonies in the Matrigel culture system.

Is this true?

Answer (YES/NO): YES